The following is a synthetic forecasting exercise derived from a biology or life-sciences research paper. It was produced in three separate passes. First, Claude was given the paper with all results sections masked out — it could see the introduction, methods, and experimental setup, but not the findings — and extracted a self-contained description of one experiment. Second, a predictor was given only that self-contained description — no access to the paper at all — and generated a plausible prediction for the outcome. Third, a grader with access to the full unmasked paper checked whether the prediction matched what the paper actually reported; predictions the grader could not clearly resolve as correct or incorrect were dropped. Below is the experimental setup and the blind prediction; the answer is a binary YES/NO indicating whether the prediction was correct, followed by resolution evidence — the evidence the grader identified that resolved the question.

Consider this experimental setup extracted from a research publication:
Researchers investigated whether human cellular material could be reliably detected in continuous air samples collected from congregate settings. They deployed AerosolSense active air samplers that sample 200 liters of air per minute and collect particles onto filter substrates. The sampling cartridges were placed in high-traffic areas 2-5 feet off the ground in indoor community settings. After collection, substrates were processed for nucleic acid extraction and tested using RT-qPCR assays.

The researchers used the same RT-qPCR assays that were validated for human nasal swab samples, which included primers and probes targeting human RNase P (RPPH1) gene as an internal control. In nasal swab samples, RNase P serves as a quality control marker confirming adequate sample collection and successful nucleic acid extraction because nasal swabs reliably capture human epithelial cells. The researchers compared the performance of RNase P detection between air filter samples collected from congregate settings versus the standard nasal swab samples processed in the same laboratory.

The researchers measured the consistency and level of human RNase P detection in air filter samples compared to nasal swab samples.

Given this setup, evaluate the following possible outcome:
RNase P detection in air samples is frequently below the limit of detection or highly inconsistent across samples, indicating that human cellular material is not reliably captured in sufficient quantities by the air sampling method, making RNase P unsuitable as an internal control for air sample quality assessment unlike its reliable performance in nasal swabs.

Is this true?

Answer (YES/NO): YES